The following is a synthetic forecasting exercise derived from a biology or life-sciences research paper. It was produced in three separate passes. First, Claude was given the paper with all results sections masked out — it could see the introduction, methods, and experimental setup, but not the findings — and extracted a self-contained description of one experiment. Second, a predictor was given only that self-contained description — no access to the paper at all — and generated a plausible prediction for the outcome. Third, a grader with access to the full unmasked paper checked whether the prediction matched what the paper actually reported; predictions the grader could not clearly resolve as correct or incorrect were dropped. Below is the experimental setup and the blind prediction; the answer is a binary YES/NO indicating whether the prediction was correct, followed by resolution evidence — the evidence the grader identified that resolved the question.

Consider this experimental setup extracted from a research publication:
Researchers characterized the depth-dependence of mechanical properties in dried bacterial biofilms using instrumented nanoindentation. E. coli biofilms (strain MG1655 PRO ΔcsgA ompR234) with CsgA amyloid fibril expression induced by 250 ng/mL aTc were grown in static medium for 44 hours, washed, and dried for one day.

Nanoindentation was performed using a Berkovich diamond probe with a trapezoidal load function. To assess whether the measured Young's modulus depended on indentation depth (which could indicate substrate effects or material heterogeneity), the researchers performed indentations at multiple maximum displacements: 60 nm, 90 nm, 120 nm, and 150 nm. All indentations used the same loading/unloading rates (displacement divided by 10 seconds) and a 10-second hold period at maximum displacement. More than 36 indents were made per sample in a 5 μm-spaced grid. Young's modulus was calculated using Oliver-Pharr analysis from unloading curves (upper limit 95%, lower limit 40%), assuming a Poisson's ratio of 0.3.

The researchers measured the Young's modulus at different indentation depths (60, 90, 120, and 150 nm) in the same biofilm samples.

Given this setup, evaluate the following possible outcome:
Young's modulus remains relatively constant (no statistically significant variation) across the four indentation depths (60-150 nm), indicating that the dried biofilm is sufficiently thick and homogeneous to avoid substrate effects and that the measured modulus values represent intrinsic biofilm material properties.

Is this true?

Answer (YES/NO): YES